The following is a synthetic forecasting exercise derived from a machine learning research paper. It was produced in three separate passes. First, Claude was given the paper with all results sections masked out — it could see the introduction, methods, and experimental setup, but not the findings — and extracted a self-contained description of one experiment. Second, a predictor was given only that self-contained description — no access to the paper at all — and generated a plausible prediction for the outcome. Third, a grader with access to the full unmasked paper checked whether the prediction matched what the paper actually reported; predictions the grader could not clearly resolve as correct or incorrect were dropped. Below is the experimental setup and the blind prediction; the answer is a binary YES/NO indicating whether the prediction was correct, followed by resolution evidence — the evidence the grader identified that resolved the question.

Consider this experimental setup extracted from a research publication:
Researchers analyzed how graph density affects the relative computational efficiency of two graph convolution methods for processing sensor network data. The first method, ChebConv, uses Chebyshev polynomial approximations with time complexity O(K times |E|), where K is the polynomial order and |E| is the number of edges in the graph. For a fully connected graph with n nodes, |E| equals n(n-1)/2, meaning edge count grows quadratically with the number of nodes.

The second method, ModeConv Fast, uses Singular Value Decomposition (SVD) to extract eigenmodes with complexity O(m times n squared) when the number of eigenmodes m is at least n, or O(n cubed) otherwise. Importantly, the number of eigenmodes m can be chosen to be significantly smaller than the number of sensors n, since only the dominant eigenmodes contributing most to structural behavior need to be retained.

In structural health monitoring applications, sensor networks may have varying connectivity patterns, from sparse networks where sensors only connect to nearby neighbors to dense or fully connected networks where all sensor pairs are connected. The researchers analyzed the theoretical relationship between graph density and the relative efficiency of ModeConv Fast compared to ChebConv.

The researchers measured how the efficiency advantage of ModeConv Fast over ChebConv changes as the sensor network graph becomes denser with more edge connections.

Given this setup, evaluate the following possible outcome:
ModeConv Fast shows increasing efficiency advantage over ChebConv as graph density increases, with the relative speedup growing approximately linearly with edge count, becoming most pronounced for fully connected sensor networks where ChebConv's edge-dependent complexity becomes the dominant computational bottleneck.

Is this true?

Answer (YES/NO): NO